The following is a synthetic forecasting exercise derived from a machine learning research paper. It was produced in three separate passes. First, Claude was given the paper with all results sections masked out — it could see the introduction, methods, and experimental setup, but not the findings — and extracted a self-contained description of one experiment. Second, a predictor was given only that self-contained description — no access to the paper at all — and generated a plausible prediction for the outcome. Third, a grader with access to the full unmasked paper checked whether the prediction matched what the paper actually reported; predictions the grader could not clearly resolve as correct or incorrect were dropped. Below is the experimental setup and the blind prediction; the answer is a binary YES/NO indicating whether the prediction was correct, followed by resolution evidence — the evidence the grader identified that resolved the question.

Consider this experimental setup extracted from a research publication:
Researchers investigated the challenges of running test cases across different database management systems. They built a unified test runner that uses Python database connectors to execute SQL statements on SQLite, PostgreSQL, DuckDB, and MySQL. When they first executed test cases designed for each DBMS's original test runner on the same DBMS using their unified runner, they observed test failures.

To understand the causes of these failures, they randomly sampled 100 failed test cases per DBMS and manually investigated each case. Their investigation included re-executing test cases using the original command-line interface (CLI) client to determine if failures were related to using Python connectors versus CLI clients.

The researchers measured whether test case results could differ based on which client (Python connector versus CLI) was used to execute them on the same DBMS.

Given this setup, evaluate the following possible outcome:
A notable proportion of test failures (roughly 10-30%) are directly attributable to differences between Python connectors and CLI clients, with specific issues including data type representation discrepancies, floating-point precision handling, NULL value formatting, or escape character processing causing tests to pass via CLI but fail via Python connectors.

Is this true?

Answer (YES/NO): NO